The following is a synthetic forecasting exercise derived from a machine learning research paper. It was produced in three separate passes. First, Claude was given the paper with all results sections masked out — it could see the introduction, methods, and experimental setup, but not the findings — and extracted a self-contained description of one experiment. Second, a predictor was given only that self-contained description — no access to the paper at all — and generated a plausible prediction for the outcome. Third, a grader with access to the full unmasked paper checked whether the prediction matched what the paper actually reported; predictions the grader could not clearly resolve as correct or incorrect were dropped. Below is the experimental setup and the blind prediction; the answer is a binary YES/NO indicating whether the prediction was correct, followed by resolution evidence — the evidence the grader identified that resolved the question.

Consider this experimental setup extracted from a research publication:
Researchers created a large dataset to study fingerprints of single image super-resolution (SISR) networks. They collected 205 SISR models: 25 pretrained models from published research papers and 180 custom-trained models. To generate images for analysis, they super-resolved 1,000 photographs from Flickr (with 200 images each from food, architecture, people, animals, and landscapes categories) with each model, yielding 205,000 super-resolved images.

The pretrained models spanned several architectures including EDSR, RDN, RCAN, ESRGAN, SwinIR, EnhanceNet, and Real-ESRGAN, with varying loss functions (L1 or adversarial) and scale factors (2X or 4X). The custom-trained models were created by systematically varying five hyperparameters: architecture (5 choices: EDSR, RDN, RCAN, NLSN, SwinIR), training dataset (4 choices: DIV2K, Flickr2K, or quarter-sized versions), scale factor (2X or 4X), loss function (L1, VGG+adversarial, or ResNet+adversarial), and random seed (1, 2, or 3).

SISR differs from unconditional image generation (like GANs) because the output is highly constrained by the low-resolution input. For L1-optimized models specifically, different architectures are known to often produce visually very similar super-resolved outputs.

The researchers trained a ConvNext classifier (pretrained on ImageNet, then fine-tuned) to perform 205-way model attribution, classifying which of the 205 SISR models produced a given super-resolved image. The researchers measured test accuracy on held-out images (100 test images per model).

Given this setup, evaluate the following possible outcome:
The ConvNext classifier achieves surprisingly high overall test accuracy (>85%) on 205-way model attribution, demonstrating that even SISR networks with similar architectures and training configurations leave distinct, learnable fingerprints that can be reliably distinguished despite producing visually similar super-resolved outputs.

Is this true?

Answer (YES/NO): YES